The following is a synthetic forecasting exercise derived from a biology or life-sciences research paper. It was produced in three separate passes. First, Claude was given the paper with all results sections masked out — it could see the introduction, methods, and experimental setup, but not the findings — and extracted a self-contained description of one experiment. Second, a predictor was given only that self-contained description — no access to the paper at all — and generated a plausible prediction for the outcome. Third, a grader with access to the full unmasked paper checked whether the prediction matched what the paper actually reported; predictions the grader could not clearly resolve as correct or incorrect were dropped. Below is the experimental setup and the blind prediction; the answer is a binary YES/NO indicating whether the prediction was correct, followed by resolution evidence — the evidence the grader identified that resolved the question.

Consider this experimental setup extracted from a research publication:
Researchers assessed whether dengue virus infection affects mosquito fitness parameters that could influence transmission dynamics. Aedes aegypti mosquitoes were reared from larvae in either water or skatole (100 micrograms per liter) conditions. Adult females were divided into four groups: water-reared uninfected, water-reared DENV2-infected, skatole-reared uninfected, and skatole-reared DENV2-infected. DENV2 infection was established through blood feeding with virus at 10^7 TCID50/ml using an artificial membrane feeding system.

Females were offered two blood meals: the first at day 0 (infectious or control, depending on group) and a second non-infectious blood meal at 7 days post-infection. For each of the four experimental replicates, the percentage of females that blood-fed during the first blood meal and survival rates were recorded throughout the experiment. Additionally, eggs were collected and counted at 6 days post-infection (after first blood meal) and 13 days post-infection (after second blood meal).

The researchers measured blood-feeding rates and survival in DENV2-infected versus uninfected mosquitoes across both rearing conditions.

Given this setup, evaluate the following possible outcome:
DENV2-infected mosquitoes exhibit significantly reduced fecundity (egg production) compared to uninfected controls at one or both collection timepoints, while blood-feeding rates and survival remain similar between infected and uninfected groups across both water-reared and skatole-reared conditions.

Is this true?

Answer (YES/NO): YES